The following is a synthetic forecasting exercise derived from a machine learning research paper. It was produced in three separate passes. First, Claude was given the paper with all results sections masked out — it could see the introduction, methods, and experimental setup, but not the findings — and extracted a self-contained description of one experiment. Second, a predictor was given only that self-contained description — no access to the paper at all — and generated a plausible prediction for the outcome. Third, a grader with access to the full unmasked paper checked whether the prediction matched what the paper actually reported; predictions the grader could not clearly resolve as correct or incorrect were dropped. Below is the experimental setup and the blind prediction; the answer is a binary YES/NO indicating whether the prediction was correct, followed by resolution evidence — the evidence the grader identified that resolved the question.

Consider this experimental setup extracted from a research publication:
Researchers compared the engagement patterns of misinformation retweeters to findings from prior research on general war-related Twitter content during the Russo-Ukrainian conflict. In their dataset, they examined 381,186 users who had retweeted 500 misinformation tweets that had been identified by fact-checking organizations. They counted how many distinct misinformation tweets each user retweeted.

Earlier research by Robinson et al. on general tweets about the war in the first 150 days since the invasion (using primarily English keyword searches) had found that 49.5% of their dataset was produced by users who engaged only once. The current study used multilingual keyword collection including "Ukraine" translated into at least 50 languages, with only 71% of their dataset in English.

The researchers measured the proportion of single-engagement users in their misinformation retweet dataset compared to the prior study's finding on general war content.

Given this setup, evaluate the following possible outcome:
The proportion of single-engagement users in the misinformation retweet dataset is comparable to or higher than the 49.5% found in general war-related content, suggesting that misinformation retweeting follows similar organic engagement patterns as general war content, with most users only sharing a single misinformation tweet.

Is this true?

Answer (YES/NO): YES